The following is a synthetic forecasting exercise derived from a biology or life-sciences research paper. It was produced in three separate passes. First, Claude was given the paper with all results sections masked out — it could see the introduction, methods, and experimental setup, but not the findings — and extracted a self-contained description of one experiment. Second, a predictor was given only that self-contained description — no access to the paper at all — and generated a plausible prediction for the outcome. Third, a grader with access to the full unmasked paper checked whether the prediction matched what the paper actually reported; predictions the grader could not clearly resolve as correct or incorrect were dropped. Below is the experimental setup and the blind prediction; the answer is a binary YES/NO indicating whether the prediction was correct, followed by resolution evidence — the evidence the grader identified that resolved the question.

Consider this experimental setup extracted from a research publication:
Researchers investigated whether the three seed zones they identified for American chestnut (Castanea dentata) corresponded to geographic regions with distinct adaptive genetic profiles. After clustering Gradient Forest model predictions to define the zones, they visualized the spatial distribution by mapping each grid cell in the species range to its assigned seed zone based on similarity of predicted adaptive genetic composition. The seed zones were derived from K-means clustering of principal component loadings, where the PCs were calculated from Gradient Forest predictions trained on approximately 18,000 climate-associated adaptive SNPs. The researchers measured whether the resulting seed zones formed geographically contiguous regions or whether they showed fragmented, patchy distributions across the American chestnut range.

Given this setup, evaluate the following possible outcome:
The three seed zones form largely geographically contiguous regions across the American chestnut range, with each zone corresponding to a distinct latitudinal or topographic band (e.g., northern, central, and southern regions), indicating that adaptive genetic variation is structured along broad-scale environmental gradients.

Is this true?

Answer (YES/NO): YES